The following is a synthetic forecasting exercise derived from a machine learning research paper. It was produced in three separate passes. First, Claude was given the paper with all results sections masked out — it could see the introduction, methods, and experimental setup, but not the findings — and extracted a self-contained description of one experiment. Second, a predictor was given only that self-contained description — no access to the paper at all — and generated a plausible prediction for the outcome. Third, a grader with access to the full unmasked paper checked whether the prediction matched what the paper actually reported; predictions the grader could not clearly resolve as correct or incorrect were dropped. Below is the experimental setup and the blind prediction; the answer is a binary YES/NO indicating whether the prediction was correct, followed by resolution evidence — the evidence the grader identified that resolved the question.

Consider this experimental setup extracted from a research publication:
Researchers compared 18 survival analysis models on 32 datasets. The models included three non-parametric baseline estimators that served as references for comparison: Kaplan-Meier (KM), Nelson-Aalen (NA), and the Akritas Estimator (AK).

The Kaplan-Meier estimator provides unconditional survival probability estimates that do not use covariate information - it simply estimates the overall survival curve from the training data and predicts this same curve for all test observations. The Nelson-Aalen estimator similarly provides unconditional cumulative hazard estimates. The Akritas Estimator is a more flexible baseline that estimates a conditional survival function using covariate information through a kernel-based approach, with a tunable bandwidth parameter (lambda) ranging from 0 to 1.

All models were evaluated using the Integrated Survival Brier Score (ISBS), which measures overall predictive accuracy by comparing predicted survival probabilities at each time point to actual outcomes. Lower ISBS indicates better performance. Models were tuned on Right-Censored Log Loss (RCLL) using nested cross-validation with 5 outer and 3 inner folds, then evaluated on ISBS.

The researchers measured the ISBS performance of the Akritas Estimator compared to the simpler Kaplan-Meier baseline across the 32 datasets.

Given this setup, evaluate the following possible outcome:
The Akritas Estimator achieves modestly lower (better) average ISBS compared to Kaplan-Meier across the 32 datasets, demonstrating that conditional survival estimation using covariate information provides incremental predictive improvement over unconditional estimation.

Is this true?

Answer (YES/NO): NO